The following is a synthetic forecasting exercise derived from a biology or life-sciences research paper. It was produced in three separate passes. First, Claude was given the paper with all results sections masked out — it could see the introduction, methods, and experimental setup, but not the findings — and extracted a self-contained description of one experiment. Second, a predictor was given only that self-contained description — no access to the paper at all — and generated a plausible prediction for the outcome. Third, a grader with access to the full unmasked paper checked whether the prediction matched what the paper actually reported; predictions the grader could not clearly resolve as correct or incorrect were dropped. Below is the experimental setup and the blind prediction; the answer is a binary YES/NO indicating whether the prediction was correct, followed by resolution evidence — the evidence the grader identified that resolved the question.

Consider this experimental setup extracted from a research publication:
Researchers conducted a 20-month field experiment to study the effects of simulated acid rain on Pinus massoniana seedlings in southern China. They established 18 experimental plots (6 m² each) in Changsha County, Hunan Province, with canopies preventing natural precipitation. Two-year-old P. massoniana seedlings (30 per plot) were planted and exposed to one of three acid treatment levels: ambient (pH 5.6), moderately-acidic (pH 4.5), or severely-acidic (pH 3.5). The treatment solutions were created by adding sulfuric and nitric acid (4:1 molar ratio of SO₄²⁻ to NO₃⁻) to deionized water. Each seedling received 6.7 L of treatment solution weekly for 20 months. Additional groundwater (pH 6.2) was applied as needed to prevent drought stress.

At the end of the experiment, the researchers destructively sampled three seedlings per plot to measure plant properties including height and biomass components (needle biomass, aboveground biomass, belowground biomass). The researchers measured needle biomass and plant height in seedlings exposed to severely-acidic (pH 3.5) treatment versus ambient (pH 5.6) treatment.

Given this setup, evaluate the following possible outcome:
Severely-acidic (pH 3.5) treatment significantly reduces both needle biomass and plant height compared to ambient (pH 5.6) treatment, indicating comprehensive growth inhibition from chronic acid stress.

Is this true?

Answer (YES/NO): YES